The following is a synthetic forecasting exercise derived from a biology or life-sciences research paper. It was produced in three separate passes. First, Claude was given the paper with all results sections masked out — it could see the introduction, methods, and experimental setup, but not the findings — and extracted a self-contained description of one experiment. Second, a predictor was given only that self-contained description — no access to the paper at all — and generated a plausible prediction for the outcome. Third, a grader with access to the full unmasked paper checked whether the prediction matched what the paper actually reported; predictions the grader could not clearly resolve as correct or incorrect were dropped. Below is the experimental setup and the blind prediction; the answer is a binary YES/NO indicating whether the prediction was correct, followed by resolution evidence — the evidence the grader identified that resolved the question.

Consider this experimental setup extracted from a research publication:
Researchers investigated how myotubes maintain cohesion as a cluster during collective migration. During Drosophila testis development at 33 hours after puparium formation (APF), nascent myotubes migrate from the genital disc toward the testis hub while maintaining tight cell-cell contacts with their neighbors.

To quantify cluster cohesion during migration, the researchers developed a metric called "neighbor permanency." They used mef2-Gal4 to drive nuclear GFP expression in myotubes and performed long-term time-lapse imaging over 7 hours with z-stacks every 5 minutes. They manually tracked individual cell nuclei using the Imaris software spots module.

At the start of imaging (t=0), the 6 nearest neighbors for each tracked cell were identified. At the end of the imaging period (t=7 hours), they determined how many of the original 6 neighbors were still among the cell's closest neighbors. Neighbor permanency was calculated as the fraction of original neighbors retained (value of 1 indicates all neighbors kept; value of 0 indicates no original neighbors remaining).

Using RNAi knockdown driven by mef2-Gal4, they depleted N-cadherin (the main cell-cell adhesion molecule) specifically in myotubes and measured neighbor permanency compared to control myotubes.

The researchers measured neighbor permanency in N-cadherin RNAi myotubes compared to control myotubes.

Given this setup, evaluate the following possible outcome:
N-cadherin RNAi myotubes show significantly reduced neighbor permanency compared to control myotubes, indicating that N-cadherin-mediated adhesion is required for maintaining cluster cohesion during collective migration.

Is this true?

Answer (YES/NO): YES